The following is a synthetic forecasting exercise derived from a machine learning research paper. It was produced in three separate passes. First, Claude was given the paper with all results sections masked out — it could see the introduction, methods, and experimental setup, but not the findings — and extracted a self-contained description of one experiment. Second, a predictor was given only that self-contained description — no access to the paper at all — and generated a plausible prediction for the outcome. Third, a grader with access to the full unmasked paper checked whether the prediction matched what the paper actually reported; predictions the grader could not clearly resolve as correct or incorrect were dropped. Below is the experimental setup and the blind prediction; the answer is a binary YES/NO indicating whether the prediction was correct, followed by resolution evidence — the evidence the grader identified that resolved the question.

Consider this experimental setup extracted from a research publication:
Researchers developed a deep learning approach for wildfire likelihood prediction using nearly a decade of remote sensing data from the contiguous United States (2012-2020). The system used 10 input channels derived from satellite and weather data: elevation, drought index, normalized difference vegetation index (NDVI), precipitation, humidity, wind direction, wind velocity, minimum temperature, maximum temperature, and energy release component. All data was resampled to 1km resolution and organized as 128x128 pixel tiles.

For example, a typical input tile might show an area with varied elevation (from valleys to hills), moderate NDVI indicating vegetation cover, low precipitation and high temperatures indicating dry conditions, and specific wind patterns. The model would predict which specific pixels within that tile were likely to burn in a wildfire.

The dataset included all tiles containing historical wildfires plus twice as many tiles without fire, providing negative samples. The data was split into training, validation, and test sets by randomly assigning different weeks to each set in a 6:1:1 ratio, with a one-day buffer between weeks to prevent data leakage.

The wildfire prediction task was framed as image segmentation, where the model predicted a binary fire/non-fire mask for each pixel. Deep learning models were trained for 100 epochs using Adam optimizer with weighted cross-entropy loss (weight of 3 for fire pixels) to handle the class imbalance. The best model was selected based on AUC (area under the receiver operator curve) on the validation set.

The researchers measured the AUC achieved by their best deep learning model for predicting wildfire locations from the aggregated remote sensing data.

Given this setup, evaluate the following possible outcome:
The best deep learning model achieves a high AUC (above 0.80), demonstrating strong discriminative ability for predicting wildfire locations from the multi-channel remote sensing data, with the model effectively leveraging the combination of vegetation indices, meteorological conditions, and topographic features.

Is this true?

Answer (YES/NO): YES